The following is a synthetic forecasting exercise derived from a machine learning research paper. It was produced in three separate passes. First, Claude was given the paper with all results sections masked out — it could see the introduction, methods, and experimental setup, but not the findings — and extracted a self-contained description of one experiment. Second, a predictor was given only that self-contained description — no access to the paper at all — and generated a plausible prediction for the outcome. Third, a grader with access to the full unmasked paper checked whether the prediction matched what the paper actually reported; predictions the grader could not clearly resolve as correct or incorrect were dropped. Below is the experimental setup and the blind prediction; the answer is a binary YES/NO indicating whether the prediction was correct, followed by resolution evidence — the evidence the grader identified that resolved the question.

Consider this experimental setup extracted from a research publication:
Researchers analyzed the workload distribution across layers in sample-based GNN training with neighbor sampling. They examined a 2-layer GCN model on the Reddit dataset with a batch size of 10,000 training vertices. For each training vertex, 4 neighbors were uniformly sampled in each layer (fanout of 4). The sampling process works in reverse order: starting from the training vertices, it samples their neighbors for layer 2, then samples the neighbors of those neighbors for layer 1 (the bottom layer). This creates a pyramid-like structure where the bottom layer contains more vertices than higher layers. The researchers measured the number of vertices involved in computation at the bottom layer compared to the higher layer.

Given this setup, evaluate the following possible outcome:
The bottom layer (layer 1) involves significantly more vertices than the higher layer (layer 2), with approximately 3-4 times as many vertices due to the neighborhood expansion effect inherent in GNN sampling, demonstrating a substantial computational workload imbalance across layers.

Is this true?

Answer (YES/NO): YES